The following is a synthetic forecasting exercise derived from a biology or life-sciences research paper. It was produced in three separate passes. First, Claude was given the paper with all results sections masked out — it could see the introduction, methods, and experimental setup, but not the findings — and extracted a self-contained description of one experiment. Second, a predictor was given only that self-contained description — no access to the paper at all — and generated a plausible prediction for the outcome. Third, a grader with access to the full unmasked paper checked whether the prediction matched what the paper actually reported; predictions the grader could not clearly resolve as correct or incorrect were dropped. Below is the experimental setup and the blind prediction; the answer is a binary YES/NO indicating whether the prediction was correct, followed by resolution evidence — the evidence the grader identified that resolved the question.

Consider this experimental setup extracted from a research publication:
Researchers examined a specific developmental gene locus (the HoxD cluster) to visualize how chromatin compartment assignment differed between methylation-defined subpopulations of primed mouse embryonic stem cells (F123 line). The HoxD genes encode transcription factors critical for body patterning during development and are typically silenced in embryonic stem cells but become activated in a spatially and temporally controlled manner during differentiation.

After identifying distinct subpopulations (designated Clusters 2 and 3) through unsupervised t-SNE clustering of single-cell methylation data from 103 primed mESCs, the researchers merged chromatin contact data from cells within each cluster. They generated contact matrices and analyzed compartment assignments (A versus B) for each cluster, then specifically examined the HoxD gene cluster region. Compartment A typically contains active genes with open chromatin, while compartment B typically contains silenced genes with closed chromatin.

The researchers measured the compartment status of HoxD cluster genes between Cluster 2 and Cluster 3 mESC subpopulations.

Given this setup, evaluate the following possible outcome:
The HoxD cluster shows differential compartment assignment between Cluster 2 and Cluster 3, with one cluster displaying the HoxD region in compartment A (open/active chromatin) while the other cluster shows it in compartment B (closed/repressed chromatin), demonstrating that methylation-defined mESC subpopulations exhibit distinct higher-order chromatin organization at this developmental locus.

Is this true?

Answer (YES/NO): YES